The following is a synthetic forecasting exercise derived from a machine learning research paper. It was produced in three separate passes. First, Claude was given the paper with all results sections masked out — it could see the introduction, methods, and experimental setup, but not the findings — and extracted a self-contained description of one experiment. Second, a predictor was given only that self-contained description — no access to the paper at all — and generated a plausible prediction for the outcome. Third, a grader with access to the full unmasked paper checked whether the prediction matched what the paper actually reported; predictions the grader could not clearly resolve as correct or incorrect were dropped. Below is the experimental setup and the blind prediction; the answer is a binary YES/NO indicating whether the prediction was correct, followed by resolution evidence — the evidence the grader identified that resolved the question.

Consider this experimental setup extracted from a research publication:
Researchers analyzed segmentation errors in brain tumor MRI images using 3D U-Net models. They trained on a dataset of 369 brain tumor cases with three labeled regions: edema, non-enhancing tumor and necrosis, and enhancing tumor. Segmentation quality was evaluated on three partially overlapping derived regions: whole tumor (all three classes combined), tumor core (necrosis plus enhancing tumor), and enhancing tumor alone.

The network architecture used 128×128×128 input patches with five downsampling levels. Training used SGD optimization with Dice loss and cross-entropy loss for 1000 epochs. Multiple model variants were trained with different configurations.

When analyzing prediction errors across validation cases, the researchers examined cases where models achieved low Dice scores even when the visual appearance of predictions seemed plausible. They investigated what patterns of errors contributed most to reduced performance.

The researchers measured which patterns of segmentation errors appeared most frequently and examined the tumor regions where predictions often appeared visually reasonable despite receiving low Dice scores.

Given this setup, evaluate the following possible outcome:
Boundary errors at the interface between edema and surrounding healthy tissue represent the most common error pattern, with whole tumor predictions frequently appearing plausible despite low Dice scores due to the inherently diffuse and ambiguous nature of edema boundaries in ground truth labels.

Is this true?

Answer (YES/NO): NO